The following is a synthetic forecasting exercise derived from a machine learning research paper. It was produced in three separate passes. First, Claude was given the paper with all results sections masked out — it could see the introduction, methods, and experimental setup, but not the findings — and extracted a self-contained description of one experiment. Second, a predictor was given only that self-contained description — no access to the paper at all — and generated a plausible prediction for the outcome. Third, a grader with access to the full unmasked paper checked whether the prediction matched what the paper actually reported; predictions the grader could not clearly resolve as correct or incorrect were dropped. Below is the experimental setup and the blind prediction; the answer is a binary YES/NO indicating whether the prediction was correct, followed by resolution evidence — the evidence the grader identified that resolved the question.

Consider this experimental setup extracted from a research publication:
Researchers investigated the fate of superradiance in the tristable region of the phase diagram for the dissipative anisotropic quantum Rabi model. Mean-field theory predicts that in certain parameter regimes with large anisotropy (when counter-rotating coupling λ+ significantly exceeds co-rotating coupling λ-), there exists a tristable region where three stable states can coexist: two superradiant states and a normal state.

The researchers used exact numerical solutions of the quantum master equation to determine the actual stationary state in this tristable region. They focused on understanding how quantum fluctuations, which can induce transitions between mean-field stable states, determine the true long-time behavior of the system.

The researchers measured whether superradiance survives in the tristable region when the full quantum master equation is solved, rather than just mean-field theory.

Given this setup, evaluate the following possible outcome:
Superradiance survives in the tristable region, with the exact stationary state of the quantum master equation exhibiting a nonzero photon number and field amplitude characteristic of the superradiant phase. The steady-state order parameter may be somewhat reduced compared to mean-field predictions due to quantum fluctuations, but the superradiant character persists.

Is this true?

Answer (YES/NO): NO